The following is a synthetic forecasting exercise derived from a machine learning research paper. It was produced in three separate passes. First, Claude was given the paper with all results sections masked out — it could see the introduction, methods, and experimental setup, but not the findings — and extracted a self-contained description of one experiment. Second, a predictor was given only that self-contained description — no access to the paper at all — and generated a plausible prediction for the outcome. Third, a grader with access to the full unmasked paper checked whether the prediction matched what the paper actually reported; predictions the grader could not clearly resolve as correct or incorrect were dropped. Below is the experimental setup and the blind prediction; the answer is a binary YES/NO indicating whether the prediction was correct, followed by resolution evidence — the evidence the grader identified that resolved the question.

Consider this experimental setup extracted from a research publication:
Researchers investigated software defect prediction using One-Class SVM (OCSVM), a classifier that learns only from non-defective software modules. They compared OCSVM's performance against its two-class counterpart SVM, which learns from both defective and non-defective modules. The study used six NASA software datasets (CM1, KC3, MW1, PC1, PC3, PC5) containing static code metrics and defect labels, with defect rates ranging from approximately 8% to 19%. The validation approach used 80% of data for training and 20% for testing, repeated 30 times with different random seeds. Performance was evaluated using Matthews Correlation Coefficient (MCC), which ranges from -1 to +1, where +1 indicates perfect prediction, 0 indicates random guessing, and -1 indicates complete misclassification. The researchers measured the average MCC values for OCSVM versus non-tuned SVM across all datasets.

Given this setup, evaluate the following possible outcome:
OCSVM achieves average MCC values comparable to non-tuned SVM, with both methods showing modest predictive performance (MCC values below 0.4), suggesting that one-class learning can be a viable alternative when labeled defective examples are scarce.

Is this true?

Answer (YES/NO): YES